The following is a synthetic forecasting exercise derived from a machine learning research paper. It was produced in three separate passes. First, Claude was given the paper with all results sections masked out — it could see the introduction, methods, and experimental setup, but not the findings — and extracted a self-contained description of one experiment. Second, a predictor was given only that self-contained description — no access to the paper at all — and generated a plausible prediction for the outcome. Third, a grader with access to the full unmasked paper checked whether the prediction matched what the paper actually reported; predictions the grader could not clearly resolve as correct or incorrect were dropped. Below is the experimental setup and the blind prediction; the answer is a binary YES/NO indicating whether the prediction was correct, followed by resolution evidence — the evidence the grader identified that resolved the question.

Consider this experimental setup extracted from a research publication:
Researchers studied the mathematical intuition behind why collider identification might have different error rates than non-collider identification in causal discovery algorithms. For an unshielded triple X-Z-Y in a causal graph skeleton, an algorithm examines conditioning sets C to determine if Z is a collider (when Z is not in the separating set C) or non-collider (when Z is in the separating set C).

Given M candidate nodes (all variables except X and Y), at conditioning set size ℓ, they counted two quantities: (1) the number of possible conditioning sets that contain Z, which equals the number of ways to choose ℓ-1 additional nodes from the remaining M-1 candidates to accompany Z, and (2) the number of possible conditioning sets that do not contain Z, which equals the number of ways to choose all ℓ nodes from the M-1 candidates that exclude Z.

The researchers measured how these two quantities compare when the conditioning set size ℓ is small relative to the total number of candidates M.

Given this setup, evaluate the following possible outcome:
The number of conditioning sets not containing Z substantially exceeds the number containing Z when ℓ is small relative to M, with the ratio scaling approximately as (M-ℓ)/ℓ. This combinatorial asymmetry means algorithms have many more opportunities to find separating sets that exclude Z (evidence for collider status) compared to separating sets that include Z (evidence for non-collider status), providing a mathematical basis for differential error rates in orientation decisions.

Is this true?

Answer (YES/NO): YES